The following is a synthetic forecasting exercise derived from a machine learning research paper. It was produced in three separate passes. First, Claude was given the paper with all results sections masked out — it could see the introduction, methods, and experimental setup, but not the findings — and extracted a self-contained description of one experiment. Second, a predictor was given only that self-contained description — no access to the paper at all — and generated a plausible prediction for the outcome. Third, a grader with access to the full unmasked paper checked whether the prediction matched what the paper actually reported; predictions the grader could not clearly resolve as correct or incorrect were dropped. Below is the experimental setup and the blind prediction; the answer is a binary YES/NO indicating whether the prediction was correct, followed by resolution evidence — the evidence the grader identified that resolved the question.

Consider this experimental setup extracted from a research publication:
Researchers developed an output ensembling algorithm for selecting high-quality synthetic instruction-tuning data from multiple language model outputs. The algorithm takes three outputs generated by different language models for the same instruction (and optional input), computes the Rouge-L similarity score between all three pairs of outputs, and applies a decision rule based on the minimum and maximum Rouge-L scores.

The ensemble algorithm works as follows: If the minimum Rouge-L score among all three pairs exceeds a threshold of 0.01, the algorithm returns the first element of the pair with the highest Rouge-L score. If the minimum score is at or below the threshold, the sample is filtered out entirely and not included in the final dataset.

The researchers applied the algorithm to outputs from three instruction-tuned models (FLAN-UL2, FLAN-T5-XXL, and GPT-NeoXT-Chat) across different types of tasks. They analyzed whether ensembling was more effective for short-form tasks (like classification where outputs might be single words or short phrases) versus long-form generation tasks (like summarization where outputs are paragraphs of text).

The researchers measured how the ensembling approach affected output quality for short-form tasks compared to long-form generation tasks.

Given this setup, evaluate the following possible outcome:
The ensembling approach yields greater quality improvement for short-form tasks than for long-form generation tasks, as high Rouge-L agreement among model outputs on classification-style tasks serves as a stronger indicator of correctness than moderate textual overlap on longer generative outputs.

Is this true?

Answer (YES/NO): YES